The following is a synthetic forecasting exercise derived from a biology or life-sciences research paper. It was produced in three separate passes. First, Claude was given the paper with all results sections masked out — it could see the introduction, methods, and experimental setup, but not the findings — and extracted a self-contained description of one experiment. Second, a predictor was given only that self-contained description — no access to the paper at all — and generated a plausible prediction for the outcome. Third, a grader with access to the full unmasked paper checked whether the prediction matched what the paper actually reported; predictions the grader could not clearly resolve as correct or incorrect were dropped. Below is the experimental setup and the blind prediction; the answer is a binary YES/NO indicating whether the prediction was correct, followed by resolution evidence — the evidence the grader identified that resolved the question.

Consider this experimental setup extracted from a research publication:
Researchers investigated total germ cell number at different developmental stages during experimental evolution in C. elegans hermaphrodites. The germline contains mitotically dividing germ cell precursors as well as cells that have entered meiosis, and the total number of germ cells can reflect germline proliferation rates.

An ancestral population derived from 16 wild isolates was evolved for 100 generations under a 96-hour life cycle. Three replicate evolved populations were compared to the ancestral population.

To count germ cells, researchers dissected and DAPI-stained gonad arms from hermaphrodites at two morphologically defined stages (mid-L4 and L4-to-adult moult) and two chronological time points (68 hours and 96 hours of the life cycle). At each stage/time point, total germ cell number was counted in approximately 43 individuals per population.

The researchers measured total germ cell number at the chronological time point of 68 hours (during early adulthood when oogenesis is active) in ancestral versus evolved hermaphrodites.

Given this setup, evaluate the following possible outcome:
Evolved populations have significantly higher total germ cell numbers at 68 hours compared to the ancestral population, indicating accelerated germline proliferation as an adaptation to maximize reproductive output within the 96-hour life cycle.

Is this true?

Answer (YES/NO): NO